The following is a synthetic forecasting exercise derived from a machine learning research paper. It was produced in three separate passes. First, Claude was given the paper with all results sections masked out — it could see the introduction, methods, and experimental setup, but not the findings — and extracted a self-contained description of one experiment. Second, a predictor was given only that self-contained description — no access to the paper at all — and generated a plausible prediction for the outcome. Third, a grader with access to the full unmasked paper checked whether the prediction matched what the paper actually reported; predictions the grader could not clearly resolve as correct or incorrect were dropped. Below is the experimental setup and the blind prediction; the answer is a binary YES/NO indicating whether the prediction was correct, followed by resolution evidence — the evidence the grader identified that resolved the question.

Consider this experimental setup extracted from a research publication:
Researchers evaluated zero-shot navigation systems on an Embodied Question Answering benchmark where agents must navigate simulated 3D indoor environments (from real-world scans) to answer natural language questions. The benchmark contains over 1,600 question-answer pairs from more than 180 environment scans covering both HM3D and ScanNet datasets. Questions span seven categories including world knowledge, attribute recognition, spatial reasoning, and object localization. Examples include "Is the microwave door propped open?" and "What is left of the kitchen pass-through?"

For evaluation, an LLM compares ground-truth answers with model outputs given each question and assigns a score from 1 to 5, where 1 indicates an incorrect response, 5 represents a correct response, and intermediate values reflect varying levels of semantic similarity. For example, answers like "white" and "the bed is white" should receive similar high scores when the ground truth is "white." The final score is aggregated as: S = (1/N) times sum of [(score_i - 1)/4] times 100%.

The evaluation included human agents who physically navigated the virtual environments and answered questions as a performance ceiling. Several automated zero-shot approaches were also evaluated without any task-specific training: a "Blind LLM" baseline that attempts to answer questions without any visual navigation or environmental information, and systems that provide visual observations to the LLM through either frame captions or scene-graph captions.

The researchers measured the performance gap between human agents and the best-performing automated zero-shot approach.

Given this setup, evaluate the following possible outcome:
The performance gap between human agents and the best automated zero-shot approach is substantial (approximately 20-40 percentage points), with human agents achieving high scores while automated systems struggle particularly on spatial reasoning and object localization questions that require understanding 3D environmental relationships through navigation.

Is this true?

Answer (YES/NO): NO